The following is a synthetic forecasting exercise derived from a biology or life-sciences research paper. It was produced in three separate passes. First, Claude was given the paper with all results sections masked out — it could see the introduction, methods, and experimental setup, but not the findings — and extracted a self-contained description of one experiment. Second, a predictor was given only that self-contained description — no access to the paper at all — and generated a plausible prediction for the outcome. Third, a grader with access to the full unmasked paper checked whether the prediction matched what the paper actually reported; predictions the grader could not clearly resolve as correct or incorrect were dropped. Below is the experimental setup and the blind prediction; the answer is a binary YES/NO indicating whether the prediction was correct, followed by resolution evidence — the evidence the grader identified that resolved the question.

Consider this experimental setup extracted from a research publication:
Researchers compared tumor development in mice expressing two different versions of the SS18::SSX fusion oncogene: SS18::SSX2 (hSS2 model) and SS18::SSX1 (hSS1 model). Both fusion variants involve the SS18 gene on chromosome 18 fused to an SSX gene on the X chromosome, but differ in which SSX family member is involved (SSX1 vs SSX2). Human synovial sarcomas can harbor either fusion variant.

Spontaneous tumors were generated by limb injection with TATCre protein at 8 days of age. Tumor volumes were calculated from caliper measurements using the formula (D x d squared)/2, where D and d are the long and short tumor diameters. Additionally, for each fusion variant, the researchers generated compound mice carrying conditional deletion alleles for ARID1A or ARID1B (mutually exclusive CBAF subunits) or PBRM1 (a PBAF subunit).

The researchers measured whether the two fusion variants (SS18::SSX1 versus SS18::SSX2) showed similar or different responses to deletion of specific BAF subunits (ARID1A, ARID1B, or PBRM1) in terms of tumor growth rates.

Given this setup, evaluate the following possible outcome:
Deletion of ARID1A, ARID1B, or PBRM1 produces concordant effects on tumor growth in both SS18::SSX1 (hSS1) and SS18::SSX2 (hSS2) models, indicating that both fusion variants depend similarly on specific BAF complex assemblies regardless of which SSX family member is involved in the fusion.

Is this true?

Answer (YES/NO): NO